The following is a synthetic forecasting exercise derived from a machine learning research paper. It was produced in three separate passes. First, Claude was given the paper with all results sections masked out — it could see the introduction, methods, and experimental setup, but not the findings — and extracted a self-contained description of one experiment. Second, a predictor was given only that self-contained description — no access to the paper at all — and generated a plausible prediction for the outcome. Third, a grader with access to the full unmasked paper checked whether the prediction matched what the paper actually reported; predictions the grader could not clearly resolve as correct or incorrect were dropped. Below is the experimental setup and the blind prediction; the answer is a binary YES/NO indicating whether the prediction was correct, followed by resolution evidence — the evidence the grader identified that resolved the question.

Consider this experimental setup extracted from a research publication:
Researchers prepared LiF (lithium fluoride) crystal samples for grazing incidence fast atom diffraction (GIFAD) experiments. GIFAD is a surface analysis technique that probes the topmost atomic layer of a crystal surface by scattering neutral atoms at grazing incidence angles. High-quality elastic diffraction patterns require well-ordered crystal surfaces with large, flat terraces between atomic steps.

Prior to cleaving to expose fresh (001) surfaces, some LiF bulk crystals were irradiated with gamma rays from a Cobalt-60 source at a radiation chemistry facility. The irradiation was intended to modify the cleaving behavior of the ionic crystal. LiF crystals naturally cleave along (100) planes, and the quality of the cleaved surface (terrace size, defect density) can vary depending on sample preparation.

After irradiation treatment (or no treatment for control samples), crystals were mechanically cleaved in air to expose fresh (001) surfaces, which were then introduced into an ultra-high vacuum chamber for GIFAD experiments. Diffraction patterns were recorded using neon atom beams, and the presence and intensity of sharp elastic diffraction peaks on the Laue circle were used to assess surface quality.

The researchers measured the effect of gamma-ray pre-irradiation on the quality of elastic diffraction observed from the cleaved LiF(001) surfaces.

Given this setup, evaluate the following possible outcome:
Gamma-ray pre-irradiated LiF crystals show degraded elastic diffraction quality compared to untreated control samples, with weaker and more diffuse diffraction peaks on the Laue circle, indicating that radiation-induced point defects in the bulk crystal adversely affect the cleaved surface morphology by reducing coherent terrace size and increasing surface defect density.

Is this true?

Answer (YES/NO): NO